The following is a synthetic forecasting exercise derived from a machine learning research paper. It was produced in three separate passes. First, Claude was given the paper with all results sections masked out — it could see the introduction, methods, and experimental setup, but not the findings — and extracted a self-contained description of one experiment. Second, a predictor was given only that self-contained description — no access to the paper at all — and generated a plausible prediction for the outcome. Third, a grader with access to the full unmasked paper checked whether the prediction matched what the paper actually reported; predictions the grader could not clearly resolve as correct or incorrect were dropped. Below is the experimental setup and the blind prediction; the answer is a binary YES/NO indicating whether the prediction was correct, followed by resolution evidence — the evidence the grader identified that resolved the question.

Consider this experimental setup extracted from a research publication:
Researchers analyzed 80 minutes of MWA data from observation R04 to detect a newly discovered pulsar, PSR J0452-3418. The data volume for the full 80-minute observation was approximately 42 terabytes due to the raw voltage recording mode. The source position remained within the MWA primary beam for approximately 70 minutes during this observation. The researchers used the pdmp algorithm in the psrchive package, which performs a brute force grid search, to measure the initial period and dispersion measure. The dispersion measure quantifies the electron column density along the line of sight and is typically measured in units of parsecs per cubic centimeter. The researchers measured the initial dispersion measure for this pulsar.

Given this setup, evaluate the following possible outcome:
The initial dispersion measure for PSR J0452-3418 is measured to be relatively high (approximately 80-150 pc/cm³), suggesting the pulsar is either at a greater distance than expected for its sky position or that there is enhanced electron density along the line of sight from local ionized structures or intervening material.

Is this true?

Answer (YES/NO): NO